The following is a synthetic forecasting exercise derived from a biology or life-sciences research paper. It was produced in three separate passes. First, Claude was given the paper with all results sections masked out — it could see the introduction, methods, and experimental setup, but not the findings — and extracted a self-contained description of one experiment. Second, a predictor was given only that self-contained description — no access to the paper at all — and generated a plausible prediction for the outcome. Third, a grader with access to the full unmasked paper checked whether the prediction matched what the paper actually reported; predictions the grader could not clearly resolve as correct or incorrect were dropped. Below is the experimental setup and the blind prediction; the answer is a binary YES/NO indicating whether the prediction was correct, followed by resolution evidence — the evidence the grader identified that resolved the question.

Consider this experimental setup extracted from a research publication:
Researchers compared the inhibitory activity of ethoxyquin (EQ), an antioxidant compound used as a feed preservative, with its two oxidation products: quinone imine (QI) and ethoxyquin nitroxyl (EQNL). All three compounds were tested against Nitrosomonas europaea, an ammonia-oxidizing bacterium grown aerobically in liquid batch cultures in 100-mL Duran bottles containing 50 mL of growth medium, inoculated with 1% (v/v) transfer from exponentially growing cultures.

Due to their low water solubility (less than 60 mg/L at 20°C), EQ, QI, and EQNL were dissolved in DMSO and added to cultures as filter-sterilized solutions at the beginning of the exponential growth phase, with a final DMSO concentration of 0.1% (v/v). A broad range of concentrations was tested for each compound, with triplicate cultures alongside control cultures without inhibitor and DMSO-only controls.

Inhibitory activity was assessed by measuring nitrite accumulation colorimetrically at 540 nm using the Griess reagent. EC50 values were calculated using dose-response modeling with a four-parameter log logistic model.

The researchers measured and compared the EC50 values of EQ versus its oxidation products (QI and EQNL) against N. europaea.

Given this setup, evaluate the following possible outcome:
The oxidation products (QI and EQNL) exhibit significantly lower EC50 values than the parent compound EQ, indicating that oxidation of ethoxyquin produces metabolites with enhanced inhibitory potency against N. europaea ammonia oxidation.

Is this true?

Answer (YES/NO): NO